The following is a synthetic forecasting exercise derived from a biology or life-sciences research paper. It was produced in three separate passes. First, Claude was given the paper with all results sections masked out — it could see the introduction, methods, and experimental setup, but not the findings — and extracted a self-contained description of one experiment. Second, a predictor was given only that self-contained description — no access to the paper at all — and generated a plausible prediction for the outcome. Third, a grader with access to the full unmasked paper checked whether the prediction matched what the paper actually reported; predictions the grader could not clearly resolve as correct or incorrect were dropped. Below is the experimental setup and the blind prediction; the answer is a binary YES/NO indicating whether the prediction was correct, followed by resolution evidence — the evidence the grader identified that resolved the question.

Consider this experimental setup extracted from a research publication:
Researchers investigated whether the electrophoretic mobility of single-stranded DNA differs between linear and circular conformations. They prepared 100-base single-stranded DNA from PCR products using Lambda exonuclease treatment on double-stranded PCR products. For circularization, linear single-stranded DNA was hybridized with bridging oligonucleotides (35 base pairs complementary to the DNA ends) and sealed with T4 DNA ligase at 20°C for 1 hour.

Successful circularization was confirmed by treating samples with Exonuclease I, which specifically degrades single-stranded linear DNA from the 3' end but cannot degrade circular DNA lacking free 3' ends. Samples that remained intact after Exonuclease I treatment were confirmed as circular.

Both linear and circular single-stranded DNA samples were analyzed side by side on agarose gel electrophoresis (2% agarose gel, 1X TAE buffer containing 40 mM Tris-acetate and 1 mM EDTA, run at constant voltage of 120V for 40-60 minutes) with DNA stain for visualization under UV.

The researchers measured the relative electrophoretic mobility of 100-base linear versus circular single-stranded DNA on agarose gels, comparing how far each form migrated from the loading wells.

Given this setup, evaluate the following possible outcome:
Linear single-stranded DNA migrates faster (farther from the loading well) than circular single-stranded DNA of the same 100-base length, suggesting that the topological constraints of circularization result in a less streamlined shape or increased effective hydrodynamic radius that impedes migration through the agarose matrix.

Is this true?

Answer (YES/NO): YES